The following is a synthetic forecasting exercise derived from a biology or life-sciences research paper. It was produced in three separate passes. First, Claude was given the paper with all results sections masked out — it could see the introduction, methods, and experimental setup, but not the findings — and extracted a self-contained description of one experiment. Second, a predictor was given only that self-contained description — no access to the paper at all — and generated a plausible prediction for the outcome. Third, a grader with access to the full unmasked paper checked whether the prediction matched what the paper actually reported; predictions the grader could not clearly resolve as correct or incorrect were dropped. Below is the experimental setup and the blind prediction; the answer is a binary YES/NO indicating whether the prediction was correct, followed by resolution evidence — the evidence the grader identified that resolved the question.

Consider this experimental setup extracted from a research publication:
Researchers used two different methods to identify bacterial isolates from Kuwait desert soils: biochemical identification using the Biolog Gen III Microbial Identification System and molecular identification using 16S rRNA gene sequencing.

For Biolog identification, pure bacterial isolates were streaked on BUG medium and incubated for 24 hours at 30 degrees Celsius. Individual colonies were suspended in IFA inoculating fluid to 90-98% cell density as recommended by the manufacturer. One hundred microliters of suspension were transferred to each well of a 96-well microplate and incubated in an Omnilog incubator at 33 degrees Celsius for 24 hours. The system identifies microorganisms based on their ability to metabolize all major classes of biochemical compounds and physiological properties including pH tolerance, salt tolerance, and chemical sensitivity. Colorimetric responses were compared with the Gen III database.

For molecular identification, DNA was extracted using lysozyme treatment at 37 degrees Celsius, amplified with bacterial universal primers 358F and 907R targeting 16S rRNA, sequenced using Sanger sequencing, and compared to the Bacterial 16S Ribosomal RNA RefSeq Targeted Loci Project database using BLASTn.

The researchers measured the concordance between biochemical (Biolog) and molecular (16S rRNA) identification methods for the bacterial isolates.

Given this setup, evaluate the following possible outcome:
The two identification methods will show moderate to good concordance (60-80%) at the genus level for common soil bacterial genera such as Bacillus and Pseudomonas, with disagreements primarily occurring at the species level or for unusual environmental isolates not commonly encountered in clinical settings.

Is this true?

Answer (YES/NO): NO